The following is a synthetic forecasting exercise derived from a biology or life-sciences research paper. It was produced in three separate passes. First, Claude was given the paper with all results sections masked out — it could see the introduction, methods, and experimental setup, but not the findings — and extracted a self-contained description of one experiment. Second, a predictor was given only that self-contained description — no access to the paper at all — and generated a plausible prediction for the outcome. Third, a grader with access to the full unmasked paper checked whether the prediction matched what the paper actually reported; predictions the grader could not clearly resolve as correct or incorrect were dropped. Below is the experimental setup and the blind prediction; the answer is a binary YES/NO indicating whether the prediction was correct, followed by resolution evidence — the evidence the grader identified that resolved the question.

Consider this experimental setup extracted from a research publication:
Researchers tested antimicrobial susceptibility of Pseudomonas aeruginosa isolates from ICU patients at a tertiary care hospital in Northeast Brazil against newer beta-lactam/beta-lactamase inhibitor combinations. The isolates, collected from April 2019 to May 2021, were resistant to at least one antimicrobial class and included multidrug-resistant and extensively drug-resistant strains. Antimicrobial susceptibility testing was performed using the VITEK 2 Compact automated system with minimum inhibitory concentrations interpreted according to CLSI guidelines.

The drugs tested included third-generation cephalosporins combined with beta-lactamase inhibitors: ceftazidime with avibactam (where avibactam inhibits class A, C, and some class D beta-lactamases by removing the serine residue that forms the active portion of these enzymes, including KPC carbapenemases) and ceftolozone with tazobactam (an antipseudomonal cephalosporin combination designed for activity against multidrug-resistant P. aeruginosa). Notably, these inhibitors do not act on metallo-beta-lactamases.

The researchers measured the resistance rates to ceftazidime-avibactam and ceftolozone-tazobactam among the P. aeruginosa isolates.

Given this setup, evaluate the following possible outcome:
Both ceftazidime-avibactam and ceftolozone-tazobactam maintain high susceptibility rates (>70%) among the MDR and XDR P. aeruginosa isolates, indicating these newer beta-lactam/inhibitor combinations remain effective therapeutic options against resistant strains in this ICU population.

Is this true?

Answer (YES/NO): YES